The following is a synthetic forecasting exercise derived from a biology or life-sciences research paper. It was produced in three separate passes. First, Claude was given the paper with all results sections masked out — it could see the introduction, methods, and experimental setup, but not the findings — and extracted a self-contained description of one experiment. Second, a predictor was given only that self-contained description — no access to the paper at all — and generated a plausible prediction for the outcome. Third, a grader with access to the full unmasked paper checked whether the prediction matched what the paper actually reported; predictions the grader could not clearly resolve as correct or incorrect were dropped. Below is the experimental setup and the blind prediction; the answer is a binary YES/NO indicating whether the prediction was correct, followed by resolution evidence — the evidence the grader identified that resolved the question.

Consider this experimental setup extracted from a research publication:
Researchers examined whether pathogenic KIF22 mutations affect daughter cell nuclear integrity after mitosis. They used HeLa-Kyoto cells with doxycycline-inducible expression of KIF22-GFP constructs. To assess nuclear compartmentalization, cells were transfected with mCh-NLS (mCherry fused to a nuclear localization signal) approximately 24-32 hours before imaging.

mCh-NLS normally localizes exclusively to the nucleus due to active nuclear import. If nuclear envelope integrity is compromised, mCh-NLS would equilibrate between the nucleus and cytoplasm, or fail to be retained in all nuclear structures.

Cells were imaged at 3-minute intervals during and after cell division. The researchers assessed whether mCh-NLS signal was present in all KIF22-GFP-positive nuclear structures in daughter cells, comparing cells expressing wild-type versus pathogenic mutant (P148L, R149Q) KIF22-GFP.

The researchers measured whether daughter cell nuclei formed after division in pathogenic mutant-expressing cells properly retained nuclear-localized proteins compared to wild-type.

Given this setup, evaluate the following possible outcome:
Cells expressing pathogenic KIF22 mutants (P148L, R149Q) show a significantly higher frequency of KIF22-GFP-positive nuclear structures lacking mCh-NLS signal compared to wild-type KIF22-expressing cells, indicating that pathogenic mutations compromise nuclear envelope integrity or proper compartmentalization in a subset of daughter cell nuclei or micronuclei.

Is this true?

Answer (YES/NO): NO